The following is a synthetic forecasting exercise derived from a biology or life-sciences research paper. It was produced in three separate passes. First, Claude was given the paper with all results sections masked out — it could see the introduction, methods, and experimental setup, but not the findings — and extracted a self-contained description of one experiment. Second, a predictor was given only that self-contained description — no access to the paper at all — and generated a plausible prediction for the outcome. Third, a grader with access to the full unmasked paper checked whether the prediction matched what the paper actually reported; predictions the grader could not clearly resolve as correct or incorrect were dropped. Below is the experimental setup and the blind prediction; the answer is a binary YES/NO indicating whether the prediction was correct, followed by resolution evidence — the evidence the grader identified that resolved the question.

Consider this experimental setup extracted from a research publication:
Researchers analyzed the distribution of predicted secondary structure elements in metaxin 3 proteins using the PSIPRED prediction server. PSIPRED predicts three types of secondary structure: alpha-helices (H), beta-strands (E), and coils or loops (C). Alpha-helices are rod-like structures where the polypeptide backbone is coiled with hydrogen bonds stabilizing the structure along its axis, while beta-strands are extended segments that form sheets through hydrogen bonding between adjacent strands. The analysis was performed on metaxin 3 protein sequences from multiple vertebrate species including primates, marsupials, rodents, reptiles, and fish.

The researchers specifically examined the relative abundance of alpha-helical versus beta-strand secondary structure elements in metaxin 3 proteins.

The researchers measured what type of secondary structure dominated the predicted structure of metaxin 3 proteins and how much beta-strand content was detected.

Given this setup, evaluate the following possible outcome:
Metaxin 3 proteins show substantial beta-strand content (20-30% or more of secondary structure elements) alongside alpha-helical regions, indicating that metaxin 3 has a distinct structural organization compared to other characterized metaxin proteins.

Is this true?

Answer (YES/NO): NO